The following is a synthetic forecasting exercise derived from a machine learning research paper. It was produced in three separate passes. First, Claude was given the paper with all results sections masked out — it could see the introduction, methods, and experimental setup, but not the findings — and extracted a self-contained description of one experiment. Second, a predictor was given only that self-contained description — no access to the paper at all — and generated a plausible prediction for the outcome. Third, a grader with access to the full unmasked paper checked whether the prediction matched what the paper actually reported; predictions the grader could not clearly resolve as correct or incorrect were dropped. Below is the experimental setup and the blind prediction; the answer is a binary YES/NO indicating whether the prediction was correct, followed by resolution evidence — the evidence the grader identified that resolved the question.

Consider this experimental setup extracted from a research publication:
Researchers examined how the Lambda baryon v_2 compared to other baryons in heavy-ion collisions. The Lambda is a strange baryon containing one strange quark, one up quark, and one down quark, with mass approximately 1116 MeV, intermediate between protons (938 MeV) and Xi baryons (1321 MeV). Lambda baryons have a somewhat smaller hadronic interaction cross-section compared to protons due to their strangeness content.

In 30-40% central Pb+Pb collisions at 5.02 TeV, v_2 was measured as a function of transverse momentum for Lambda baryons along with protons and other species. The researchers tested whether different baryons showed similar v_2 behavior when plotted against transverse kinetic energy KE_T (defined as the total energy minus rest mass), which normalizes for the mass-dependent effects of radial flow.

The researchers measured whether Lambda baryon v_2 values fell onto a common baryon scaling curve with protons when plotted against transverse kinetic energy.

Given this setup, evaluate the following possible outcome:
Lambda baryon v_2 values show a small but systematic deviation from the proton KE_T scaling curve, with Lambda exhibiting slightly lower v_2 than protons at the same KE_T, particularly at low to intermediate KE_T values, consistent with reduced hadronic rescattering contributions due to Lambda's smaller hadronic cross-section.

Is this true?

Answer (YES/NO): NO